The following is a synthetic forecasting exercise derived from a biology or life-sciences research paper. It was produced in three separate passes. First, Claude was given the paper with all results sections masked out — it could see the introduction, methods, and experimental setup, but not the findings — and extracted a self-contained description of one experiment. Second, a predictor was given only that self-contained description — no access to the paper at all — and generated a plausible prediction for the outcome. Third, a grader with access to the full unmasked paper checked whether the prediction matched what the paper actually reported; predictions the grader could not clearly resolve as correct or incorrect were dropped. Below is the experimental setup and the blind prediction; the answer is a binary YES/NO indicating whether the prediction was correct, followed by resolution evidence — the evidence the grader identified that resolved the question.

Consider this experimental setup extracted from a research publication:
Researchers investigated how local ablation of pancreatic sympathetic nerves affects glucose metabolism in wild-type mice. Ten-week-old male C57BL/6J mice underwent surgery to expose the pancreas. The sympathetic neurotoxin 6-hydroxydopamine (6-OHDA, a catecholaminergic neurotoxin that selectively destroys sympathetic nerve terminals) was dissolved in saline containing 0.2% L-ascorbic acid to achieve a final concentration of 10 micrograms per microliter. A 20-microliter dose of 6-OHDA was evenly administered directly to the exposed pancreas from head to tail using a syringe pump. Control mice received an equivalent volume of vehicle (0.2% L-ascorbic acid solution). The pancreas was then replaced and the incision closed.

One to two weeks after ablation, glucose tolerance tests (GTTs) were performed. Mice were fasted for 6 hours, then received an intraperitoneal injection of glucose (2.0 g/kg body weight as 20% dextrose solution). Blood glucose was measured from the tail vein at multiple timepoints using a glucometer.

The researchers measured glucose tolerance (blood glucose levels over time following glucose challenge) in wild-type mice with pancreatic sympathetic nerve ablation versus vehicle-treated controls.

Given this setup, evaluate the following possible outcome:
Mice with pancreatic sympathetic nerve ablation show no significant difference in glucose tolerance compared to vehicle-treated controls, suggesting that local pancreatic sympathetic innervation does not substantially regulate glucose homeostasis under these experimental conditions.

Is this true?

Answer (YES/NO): NO